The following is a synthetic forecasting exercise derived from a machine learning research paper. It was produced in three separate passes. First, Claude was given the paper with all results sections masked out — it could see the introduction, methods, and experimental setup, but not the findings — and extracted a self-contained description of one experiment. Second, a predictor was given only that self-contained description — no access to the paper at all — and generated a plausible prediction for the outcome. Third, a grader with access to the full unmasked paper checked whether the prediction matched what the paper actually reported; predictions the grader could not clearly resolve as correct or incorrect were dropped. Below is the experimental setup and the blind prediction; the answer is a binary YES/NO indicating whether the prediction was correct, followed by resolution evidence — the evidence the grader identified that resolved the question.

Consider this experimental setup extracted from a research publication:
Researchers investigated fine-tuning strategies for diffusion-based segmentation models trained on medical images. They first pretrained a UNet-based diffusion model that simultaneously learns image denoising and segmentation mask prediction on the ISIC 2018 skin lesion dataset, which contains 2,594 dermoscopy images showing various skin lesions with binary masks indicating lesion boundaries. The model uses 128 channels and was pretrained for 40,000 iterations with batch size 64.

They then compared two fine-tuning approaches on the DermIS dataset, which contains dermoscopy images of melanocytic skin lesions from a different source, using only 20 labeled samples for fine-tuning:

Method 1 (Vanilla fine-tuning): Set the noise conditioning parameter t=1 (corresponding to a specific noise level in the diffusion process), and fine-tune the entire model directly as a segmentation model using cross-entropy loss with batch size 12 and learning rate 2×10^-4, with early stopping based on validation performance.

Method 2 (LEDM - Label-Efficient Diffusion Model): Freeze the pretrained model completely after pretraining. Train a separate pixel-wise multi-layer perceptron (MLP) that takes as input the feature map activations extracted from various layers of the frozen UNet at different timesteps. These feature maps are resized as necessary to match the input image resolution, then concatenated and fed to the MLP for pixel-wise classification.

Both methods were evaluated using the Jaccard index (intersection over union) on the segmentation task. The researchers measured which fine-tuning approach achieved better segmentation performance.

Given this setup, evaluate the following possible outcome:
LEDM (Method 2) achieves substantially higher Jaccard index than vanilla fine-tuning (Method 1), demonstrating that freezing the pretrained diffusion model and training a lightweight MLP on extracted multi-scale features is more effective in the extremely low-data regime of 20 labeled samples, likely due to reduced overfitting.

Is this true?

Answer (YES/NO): NO